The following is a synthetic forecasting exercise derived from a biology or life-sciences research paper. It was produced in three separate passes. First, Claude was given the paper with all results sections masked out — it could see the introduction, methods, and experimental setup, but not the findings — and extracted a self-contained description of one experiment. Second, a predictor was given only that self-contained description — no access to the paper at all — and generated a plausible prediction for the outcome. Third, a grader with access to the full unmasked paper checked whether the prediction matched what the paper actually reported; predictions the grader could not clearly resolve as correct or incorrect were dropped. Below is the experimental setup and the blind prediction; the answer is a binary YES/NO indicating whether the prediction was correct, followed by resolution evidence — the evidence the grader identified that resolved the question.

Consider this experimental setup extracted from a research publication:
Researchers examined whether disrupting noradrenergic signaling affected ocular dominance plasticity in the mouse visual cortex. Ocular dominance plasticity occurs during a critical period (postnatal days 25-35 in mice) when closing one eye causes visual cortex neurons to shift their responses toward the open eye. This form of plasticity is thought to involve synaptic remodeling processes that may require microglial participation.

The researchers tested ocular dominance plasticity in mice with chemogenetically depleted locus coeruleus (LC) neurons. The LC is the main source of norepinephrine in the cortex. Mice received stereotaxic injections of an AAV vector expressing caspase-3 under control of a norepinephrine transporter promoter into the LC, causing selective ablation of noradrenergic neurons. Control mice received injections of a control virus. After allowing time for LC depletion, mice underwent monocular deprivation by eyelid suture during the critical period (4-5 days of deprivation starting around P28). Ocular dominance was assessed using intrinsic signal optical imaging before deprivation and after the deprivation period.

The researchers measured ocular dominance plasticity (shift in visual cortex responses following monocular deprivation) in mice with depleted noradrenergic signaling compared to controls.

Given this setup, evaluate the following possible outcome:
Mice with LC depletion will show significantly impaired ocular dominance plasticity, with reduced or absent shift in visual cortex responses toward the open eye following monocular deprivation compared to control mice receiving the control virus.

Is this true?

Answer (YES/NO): YES